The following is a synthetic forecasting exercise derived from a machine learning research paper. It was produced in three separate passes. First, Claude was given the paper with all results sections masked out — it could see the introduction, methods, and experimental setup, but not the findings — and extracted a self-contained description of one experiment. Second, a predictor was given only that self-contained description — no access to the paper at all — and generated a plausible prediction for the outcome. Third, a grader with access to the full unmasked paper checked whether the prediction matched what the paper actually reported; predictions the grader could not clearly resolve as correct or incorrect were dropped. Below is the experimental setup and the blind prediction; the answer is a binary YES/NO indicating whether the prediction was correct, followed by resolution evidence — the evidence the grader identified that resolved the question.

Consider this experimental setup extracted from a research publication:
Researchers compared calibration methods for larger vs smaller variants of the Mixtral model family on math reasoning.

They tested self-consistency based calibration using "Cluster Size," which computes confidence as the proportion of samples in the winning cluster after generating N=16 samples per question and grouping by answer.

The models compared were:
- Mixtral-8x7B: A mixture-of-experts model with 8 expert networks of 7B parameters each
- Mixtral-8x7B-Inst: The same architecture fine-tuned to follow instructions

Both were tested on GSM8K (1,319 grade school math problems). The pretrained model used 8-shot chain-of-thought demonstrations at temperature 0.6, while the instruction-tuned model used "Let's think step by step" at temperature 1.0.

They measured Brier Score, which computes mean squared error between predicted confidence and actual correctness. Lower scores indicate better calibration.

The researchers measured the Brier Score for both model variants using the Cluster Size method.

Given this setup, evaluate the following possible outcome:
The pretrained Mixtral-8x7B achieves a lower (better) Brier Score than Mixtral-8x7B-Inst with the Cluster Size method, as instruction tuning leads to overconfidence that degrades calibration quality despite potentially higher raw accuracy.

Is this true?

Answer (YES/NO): NO